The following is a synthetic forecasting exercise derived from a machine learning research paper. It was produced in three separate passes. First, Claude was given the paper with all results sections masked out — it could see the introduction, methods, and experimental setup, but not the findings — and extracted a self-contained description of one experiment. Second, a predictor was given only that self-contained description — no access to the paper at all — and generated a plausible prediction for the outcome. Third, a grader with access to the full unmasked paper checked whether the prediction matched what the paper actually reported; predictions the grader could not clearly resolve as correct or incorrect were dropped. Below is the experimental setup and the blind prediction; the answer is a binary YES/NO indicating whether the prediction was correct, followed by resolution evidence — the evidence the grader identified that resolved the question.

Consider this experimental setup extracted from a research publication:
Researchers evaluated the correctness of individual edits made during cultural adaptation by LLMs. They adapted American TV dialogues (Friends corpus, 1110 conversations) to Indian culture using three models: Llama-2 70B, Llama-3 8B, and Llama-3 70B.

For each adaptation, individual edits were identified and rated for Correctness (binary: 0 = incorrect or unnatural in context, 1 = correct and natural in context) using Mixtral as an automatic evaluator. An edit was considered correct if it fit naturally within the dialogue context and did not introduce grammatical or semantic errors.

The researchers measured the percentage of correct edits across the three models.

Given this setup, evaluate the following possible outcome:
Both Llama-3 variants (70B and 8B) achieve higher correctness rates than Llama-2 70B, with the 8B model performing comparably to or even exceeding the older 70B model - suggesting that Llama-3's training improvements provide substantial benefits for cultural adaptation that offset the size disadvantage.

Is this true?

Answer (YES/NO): YES